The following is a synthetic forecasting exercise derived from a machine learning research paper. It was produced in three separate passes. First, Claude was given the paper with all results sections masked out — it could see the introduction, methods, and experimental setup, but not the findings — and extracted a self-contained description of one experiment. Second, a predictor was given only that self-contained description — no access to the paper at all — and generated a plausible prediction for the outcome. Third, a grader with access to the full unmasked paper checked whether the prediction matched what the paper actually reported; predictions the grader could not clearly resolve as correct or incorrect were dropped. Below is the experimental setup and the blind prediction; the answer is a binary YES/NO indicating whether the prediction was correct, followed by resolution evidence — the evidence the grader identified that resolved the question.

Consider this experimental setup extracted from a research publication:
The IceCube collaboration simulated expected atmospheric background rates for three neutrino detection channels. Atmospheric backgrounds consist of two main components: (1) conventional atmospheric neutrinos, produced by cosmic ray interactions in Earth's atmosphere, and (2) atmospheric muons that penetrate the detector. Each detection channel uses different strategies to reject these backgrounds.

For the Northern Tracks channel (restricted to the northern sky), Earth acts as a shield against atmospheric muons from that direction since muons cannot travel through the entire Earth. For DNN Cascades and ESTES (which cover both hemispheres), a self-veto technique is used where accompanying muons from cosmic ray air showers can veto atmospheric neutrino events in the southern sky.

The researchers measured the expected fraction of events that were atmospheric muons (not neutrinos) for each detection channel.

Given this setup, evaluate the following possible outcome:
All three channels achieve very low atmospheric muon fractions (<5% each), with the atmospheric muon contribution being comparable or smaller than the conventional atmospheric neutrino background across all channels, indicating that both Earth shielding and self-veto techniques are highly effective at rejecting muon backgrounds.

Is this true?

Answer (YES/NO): YES